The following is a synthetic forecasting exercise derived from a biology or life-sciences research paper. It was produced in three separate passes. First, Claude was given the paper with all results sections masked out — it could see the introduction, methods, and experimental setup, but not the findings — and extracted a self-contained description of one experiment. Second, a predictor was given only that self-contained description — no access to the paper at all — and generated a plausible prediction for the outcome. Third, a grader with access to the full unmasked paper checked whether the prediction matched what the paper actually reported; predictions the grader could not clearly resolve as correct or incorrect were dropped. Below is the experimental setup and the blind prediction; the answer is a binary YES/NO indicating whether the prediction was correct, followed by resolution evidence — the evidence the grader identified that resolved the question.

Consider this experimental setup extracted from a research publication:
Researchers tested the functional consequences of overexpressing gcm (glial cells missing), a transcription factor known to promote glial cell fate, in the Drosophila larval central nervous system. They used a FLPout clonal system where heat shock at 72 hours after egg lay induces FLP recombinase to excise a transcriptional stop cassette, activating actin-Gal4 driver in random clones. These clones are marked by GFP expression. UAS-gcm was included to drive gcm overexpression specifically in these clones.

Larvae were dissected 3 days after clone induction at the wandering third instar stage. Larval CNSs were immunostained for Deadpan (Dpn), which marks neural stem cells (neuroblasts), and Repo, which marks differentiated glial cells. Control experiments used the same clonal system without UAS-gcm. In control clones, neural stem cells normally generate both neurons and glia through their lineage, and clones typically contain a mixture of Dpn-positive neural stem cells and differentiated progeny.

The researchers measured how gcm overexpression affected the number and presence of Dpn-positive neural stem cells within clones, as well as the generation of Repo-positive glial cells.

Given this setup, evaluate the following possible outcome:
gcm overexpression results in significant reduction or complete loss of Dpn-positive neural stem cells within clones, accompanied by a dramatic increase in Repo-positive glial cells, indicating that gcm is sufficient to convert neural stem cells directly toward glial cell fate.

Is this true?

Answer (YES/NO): NO